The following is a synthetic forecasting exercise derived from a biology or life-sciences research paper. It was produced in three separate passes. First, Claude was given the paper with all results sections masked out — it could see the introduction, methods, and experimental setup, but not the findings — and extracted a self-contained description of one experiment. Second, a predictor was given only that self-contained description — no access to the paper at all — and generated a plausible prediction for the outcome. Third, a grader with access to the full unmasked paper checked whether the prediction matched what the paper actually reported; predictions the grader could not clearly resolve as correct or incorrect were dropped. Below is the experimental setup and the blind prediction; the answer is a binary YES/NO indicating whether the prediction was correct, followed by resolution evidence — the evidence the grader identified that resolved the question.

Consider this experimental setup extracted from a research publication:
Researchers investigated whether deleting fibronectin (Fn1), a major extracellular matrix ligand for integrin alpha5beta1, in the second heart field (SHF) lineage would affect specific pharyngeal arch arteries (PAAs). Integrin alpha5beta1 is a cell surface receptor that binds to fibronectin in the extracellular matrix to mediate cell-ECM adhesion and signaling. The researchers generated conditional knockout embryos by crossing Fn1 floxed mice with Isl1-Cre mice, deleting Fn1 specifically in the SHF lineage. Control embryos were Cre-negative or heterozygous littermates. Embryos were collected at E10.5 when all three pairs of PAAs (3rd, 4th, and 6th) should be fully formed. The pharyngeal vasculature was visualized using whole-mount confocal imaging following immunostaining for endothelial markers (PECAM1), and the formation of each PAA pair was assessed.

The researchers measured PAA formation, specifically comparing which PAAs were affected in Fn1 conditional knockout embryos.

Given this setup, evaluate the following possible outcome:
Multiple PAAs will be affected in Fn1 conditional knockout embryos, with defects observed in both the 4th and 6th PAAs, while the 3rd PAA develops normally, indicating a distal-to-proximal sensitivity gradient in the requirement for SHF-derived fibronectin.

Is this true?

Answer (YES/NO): NO